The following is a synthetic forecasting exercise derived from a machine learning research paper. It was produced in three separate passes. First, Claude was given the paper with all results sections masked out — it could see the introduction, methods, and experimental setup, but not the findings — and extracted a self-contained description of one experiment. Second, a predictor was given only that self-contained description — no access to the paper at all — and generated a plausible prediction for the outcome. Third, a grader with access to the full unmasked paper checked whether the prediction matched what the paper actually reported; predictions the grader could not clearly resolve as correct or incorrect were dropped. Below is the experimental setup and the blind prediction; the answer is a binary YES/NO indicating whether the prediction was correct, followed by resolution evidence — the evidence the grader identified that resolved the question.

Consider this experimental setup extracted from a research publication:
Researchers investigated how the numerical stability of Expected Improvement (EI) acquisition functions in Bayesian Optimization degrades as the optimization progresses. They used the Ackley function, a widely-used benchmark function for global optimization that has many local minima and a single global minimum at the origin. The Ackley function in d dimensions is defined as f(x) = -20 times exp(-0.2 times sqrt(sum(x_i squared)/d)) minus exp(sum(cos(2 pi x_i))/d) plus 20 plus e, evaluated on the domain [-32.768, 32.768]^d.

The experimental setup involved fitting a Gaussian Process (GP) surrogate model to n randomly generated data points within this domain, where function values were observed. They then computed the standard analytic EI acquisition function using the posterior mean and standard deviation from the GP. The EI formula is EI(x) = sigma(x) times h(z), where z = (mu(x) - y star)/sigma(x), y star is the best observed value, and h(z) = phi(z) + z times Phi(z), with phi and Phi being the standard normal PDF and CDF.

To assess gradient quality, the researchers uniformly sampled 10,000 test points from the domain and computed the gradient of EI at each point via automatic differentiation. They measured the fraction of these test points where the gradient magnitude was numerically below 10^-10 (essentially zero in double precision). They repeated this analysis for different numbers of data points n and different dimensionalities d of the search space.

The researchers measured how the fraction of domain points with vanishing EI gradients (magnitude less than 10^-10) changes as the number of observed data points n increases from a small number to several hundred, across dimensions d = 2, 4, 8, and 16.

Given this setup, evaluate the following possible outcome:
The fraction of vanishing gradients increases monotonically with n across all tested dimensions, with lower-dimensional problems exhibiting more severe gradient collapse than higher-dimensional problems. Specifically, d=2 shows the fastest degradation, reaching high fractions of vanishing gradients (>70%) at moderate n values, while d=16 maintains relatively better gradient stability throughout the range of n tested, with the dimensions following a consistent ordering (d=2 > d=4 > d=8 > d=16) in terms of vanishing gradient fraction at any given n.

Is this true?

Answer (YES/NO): NO